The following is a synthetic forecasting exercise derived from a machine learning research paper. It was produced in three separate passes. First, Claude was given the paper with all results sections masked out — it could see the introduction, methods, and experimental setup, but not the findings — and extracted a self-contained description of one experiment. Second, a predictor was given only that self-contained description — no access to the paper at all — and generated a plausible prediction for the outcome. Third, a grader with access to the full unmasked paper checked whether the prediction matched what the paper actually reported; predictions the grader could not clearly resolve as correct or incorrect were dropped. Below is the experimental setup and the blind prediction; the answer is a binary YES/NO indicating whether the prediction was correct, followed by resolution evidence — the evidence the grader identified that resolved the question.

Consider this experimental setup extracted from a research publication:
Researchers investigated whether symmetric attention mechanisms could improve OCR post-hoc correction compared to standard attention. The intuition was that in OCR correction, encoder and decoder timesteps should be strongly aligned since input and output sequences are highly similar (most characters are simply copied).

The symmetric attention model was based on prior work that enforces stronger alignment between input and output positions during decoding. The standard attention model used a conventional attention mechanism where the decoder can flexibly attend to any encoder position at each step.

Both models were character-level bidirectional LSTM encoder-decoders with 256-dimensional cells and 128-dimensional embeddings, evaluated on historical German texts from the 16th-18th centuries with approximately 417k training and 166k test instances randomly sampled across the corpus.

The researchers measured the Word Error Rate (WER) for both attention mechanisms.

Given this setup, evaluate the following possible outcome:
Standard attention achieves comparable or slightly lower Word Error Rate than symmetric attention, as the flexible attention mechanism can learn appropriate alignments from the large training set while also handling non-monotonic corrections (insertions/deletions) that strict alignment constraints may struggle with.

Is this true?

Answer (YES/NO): NO